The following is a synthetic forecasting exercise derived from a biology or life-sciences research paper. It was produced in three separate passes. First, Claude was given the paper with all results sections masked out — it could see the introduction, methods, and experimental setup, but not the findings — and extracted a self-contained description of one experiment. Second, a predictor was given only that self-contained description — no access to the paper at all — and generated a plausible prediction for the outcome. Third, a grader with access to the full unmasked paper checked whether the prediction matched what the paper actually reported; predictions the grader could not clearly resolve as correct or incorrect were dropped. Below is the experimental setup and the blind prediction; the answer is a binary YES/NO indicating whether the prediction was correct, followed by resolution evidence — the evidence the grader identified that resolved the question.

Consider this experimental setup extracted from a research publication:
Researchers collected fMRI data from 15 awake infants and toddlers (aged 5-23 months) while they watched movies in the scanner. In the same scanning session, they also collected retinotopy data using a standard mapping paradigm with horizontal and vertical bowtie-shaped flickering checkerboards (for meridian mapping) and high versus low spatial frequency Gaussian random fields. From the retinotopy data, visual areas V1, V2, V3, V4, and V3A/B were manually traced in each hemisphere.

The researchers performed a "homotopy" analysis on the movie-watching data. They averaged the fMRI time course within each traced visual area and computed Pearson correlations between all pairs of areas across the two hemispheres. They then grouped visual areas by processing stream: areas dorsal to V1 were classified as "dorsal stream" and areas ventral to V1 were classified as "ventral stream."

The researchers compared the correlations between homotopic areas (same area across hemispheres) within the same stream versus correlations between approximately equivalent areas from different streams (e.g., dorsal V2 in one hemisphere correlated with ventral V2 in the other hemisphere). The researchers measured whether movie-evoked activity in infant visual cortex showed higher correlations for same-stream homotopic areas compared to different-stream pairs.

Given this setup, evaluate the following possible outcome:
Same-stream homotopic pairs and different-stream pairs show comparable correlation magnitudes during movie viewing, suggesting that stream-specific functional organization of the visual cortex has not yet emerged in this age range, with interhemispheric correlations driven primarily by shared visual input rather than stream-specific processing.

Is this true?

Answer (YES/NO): NO